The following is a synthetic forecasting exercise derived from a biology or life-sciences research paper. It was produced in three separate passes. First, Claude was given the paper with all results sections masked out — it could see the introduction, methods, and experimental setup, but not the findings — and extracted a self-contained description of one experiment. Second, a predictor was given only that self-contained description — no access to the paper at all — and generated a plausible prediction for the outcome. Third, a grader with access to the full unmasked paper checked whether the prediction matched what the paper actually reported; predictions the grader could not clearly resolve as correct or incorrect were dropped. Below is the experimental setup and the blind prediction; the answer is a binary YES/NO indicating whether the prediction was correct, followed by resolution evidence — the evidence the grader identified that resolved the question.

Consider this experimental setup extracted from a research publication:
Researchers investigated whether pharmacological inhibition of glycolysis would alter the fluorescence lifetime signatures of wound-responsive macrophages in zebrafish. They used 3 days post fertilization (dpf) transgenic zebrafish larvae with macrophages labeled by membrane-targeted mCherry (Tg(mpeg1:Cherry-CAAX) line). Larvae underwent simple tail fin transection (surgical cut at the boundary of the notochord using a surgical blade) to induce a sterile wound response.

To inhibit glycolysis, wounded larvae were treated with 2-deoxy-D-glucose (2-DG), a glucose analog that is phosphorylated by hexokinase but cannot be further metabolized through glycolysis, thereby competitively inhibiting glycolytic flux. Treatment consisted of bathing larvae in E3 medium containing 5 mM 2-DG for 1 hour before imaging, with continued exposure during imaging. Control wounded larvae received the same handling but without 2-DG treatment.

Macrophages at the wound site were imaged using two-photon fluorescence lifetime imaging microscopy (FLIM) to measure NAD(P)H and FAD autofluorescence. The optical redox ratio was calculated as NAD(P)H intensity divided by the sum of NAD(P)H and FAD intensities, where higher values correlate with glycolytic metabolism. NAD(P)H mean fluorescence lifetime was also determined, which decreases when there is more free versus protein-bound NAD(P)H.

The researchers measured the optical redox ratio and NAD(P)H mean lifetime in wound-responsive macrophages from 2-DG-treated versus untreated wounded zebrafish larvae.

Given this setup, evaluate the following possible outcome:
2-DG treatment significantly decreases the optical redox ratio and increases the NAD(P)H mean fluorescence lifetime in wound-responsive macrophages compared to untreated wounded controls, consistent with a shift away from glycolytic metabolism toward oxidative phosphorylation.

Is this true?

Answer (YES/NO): NO